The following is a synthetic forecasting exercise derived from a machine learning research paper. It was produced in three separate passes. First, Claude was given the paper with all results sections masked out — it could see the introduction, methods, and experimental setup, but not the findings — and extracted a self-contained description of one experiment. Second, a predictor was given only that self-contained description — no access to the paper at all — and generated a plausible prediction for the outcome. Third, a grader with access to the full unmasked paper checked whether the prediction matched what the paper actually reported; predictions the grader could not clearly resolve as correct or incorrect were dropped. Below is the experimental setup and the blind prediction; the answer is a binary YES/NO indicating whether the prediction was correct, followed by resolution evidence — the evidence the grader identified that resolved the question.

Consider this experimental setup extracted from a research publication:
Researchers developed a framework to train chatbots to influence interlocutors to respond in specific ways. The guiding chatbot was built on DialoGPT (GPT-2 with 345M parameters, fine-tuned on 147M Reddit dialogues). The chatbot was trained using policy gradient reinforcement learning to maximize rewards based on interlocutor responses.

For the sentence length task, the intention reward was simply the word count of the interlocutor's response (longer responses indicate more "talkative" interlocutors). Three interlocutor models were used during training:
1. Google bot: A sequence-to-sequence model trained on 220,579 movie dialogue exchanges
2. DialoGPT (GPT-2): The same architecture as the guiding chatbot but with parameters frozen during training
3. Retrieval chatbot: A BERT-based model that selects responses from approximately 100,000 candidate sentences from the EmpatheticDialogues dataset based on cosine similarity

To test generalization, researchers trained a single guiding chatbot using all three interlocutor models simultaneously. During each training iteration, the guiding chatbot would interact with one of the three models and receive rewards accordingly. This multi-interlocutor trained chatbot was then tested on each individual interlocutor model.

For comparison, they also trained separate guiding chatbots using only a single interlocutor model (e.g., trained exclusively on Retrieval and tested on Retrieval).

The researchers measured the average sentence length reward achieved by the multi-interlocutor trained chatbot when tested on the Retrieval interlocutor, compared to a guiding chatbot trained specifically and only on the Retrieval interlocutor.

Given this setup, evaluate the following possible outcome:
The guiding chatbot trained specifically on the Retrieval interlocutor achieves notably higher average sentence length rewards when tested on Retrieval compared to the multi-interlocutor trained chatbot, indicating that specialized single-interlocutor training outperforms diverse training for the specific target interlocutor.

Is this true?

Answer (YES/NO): YES